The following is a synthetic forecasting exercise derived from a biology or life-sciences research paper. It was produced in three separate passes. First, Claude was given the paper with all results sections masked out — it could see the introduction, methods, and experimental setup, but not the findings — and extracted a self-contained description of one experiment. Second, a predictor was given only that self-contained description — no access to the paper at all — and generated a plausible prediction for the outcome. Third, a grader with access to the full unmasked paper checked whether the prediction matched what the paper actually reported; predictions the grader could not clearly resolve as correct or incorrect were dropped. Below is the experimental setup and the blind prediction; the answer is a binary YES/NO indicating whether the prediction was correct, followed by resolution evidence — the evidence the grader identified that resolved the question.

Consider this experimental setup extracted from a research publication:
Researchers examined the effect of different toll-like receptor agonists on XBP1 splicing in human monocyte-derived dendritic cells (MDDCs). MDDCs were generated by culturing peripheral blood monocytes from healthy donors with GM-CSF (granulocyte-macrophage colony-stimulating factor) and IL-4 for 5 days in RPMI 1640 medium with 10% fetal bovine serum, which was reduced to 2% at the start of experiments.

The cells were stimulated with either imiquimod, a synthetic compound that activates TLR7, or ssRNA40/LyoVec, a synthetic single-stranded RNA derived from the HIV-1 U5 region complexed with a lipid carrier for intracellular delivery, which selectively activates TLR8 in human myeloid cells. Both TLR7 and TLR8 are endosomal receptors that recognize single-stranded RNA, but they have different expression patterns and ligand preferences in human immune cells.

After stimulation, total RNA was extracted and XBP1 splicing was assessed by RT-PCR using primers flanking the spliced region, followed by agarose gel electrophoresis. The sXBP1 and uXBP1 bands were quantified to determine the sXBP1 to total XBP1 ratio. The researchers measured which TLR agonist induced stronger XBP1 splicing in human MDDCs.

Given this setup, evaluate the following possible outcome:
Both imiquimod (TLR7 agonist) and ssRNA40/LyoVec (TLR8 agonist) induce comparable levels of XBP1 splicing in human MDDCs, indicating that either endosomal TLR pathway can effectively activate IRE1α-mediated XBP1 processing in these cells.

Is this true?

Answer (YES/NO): NO